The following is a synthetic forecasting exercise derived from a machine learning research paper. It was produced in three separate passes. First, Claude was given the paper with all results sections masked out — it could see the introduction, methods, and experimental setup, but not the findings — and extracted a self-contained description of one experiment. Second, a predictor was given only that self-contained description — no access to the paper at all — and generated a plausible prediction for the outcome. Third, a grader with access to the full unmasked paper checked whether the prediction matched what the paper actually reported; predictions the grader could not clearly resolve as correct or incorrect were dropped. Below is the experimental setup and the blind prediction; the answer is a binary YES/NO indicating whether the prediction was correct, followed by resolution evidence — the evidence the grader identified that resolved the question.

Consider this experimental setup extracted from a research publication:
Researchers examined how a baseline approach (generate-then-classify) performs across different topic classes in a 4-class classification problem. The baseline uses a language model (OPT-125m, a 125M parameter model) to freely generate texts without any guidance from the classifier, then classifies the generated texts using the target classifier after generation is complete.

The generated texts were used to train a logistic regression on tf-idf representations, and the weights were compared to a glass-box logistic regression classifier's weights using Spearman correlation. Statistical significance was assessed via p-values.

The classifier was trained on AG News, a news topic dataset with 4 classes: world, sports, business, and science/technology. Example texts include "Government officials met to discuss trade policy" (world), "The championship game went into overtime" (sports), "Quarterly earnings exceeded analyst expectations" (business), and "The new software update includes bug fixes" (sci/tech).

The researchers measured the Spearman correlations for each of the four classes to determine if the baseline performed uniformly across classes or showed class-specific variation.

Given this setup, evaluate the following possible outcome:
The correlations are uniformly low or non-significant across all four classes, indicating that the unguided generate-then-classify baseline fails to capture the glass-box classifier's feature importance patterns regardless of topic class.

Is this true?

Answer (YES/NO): NO